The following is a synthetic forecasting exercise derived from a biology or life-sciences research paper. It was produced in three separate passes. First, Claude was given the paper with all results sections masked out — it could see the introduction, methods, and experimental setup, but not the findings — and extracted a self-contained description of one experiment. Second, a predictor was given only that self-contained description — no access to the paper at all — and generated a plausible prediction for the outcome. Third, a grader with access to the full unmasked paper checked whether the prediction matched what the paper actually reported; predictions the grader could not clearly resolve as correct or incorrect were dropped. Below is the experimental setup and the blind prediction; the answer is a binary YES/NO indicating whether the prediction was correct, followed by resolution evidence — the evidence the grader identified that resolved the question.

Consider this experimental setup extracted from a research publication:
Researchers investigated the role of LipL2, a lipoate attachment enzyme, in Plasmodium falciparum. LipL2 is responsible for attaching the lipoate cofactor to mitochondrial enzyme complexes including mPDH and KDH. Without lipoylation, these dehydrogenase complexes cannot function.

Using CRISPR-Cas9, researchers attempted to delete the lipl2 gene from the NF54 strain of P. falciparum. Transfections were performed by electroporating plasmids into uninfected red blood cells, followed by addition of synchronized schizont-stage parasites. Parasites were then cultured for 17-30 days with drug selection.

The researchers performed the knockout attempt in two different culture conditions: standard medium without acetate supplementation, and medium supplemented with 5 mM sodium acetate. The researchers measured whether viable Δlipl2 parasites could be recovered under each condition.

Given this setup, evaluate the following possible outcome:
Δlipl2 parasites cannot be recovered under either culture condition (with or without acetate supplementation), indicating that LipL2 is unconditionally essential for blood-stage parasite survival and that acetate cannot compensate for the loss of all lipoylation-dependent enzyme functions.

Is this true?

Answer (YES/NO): NO